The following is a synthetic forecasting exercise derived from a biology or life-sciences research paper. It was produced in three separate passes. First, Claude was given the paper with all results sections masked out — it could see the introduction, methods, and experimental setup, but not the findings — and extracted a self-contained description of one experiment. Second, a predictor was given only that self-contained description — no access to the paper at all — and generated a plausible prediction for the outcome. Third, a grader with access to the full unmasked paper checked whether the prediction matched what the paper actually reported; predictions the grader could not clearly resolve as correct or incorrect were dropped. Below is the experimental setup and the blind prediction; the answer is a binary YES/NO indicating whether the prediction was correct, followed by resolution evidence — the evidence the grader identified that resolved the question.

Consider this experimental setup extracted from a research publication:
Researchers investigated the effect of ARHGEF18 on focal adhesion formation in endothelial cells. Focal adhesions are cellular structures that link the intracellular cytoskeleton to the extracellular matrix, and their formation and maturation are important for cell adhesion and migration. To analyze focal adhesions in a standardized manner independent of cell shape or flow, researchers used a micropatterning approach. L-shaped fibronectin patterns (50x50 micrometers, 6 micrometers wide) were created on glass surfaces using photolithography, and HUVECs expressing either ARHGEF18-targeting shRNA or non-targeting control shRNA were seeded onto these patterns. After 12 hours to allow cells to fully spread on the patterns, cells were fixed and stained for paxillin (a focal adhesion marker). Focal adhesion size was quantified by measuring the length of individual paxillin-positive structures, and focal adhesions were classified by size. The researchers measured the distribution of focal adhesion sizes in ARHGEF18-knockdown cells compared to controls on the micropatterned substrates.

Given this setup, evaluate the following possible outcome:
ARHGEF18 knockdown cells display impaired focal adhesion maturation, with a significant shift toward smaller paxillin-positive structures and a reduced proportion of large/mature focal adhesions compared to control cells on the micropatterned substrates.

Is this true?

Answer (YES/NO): YES